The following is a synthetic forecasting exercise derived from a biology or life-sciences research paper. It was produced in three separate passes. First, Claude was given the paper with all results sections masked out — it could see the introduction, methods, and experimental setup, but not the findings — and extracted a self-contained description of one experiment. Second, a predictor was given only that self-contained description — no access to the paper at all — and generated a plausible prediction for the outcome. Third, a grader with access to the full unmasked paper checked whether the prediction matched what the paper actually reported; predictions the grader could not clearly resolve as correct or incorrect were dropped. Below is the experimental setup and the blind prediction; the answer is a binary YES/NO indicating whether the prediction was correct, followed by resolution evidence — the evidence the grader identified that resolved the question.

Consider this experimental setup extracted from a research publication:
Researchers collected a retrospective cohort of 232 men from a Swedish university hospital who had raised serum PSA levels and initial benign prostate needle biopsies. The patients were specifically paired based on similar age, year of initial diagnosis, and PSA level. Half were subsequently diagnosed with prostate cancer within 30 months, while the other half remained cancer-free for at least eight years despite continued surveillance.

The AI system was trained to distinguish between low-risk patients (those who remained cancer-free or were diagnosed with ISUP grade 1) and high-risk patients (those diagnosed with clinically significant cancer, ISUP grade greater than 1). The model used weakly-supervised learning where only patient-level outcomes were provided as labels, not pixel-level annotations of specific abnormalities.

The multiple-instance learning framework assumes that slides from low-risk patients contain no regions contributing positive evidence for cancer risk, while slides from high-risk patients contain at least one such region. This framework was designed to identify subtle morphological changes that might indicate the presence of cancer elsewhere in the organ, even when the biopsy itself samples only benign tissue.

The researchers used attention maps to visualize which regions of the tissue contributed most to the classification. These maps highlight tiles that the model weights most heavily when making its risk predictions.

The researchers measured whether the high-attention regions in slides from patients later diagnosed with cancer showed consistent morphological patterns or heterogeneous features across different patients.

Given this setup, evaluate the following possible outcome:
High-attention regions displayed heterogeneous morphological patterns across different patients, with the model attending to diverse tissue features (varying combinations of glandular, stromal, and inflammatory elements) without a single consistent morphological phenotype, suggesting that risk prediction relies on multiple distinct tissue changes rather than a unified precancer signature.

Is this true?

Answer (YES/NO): NO